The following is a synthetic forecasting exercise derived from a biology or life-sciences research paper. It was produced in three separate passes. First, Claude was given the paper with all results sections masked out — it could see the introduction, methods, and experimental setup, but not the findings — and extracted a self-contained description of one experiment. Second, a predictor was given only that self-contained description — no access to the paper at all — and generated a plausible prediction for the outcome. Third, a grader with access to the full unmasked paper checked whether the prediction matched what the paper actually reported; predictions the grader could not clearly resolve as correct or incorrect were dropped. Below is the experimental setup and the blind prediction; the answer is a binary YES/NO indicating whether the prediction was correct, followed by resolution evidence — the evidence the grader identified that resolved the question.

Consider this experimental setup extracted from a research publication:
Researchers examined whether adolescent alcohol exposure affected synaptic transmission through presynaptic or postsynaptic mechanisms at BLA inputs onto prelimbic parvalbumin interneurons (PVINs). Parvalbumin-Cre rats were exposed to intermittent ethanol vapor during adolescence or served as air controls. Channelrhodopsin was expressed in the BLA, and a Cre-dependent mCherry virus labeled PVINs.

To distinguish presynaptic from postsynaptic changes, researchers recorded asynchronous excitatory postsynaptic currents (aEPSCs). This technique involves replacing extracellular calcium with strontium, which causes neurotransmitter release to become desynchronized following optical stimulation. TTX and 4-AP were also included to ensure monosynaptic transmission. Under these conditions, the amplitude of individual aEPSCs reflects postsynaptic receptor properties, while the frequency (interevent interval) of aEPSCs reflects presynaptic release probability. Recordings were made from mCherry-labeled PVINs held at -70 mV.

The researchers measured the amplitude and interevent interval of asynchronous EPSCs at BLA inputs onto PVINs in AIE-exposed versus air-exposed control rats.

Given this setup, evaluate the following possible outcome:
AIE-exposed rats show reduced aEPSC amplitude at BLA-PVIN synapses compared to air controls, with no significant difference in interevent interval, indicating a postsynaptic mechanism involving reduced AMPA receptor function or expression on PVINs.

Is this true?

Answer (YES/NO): YES